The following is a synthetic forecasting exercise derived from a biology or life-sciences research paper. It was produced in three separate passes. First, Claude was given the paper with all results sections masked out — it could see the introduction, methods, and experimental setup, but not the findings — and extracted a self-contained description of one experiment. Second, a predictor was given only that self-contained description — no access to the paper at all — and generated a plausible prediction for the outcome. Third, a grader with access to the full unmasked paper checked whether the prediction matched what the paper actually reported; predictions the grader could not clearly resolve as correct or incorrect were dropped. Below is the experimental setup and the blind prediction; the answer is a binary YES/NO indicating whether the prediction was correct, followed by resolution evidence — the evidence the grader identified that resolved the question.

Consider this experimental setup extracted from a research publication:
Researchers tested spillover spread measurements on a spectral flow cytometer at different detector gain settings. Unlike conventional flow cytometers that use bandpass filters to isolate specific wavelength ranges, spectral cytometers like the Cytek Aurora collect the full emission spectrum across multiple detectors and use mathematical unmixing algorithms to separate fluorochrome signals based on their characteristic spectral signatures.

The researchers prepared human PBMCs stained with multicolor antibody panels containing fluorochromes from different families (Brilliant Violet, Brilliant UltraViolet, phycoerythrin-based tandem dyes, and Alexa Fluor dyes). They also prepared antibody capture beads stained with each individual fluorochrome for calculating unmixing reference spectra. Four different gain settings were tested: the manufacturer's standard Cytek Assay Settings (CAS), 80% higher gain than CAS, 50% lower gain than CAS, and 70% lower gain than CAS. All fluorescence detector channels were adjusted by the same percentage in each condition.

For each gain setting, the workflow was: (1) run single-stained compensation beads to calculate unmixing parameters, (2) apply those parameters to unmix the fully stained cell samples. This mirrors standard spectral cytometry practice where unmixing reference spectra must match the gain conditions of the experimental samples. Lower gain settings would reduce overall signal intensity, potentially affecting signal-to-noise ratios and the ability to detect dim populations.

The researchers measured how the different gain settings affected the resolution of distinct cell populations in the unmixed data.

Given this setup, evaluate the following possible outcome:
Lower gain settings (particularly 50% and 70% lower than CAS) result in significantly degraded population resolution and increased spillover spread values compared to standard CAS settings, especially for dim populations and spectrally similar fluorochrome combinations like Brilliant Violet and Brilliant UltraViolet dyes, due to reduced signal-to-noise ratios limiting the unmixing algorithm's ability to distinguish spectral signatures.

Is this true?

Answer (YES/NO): NO